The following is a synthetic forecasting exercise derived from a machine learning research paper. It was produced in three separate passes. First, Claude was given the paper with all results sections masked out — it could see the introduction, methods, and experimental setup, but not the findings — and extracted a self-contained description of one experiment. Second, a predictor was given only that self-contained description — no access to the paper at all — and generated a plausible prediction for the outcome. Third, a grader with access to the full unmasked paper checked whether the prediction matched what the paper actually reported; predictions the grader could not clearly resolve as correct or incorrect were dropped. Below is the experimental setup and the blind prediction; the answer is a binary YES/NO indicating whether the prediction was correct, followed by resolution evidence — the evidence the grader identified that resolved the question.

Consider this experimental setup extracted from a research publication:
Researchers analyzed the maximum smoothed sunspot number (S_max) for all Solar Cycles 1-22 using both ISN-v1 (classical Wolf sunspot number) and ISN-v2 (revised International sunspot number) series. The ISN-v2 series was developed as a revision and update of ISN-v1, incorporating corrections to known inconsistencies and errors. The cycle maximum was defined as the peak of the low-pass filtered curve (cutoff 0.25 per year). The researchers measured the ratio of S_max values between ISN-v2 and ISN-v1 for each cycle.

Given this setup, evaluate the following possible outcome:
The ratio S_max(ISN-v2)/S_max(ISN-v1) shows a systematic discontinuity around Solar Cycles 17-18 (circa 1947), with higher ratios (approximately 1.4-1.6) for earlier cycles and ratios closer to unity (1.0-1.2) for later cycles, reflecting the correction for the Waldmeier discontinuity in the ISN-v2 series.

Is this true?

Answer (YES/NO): NO